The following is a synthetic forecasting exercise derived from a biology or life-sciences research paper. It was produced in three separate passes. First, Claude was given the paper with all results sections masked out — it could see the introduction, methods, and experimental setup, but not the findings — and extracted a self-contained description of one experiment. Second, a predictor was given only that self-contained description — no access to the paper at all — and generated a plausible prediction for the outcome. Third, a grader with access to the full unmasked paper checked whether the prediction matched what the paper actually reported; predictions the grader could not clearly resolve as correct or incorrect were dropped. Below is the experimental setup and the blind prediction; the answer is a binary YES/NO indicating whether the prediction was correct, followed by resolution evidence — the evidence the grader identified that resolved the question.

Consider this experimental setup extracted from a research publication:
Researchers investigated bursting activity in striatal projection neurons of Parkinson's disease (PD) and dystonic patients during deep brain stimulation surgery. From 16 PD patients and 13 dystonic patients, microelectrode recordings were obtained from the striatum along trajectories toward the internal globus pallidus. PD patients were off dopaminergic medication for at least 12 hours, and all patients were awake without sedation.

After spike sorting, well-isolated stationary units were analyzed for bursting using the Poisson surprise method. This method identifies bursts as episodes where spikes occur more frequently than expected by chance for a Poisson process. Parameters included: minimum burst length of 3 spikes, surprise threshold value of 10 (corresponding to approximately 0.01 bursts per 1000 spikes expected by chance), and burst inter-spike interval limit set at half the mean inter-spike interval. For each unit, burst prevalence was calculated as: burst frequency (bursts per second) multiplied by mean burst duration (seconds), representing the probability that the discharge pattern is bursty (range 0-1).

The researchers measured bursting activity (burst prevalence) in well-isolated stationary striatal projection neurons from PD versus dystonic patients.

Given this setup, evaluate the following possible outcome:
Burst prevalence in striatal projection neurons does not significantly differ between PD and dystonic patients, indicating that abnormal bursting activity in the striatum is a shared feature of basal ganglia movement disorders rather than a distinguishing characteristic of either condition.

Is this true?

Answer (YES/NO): NO